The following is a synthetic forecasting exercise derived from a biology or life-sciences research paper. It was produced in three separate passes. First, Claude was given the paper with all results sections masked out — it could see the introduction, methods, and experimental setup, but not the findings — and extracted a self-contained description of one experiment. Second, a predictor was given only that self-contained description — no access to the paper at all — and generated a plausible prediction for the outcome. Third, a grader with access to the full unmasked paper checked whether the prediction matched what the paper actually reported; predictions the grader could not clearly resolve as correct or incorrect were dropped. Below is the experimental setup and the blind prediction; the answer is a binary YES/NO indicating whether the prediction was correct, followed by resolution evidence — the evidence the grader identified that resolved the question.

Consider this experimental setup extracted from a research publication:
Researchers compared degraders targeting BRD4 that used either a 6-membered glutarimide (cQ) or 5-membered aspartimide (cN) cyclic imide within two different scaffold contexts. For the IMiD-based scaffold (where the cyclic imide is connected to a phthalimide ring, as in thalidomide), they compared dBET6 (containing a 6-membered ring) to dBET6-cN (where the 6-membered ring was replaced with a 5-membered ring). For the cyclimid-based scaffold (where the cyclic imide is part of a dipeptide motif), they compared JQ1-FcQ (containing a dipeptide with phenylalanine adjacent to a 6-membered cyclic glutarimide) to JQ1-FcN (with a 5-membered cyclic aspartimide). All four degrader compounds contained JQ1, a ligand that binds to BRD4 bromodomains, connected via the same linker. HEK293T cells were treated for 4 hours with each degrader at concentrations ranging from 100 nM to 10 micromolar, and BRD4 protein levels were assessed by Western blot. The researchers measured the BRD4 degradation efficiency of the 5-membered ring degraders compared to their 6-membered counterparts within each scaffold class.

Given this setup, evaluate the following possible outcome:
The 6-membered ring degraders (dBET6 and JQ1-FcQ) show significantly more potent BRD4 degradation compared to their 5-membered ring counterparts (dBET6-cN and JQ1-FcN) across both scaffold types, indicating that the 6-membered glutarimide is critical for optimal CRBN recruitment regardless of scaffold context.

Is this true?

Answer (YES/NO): NO